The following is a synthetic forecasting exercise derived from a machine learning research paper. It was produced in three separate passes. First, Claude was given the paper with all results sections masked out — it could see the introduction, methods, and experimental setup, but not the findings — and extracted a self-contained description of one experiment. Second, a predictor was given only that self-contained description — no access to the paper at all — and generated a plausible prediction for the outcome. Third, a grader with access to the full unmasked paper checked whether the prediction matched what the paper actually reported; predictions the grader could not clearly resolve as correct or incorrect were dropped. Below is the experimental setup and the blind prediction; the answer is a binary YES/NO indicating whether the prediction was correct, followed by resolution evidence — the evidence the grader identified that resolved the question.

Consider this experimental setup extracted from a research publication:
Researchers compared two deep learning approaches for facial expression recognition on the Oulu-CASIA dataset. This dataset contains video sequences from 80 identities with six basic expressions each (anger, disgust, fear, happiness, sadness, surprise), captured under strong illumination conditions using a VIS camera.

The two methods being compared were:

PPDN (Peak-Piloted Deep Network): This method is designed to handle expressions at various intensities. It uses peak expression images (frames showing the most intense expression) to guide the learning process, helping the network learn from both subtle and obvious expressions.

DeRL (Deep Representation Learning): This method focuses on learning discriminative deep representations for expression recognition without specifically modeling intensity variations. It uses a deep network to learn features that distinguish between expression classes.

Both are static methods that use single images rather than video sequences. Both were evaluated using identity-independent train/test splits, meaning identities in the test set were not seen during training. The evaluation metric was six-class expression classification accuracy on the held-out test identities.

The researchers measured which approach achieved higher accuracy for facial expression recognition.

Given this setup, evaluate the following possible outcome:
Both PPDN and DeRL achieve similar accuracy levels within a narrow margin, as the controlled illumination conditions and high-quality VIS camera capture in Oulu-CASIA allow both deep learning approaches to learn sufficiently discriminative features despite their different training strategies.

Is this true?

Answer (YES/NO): NO